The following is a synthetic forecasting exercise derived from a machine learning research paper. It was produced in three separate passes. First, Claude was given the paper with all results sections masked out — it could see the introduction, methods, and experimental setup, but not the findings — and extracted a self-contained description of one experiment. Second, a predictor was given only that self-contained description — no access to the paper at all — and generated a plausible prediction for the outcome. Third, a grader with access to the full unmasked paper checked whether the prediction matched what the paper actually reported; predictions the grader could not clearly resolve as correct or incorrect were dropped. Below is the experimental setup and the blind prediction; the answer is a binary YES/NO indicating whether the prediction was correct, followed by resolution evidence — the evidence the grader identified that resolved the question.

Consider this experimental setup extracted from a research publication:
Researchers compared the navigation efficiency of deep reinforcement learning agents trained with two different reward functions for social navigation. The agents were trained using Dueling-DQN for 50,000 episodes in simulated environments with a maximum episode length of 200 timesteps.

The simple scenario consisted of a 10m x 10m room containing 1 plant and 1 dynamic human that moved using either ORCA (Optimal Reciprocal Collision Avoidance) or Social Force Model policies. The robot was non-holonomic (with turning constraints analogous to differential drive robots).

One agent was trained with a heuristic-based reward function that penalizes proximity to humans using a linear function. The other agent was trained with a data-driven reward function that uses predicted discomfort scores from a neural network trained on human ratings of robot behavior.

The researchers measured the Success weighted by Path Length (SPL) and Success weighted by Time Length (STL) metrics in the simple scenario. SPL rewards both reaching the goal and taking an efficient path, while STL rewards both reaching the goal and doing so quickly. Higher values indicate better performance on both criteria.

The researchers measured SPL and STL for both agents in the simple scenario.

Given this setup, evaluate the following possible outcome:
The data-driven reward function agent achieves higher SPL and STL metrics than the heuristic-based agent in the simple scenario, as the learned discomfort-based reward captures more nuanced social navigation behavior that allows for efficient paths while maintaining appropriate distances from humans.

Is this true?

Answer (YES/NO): NO